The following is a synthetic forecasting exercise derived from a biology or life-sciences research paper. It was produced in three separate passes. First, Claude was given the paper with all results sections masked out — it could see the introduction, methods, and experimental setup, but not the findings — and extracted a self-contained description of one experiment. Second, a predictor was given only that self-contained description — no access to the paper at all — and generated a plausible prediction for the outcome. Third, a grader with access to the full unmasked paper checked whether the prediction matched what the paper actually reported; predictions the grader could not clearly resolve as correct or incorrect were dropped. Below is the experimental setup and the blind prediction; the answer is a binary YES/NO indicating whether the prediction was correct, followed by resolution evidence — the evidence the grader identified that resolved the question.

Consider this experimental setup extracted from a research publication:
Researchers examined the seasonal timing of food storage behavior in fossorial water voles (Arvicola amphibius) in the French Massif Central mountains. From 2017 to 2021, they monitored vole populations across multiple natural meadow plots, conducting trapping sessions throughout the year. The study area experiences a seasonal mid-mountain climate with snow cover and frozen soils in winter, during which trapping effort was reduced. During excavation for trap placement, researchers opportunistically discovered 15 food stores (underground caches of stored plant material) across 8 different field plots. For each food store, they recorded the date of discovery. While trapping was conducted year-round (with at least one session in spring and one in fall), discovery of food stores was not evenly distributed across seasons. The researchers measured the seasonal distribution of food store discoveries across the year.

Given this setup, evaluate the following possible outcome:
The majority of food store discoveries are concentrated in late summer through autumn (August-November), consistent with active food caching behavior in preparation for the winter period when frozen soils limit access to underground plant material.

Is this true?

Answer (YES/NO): NO